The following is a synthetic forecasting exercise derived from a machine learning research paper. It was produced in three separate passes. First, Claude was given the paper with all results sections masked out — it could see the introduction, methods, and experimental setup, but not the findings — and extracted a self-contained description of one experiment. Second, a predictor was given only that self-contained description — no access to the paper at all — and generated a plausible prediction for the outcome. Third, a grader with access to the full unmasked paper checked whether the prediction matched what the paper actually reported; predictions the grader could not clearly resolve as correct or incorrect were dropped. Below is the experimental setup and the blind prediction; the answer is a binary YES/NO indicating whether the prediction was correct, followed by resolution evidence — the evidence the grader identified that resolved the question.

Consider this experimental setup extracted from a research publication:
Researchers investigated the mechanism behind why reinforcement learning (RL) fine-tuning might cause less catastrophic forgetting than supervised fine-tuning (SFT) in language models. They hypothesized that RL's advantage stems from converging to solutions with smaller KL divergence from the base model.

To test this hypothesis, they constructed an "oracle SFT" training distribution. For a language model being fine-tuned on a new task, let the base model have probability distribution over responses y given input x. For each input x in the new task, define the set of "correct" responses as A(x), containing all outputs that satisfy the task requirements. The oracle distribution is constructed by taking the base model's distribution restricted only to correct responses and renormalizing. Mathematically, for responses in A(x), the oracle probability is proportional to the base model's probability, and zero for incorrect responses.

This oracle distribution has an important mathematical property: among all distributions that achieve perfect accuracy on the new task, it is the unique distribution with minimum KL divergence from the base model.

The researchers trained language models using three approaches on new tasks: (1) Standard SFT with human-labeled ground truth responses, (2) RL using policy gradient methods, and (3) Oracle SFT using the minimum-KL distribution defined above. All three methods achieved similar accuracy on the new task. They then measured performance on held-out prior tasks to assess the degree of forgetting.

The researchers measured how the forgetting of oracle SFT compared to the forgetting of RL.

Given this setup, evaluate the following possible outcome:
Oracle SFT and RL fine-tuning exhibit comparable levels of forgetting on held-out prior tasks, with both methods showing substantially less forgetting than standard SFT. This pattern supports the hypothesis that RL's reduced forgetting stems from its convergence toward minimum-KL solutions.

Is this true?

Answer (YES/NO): NO